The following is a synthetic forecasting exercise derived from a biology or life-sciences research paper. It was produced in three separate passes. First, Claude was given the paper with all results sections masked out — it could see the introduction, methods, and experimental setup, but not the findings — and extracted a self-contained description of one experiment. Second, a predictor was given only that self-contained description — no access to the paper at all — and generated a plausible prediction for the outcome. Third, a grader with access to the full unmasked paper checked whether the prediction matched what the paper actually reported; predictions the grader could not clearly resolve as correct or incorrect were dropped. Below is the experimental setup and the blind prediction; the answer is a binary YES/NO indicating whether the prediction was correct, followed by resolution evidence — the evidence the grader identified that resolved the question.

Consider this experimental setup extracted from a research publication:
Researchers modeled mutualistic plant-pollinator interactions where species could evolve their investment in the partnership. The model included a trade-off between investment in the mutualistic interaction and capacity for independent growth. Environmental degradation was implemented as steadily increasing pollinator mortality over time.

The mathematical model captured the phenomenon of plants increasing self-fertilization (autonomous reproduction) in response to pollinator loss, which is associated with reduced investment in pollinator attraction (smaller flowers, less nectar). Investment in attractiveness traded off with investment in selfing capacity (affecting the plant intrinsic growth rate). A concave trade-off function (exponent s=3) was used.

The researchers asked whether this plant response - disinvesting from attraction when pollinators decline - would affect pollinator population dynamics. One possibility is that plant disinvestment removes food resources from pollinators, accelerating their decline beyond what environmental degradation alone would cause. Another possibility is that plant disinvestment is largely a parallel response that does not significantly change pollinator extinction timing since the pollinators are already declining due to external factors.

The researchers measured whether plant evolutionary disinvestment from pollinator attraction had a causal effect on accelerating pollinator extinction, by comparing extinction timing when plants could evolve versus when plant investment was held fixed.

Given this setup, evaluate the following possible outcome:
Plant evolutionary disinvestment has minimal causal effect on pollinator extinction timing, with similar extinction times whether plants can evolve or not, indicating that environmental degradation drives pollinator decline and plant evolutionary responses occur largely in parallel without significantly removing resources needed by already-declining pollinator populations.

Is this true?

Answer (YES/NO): NO